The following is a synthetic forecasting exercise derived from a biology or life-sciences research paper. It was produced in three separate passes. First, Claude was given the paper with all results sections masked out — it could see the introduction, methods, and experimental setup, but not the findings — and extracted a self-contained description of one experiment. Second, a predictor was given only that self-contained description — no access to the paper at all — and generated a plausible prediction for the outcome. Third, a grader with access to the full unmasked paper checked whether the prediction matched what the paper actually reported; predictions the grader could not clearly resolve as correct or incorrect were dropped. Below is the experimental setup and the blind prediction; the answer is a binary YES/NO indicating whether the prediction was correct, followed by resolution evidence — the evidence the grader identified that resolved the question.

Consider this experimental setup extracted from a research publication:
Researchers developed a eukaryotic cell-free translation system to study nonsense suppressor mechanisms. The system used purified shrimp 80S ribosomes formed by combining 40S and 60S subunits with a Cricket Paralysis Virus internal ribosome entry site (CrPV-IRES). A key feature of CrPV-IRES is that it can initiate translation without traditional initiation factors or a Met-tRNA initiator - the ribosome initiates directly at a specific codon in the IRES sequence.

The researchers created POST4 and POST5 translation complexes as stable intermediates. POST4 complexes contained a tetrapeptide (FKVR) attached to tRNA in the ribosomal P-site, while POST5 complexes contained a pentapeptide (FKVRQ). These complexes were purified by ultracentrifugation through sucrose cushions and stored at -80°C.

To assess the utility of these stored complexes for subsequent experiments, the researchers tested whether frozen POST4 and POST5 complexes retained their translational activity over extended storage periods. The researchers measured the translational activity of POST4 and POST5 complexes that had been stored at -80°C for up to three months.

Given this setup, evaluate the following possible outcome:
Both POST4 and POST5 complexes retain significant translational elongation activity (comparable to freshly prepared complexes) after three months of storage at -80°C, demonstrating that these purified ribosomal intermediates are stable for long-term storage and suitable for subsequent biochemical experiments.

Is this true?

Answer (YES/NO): YES